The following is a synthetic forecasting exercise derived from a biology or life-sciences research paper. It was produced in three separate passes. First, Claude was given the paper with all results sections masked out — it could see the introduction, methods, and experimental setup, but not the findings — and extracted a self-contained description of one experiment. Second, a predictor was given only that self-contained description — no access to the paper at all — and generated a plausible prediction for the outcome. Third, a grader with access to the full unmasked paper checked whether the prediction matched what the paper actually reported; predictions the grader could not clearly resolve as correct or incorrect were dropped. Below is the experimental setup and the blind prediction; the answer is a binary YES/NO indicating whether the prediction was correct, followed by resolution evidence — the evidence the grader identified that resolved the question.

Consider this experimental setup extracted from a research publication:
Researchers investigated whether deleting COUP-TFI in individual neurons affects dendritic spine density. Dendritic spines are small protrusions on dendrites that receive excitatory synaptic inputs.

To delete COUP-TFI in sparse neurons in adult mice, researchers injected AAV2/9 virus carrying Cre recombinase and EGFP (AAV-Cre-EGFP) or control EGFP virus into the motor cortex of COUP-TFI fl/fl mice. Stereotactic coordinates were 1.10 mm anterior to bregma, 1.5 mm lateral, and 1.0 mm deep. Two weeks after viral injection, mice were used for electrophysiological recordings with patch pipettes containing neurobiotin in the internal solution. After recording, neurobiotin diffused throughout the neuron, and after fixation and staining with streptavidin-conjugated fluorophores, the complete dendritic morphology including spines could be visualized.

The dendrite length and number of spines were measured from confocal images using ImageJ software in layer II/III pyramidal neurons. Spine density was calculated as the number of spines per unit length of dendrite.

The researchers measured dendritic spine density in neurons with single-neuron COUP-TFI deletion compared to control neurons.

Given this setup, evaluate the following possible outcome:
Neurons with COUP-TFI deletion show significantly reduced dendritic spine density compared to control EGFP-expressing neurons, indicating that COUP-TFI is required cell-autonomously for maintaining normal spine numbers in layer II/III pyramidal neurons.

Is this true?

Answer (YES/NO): NO